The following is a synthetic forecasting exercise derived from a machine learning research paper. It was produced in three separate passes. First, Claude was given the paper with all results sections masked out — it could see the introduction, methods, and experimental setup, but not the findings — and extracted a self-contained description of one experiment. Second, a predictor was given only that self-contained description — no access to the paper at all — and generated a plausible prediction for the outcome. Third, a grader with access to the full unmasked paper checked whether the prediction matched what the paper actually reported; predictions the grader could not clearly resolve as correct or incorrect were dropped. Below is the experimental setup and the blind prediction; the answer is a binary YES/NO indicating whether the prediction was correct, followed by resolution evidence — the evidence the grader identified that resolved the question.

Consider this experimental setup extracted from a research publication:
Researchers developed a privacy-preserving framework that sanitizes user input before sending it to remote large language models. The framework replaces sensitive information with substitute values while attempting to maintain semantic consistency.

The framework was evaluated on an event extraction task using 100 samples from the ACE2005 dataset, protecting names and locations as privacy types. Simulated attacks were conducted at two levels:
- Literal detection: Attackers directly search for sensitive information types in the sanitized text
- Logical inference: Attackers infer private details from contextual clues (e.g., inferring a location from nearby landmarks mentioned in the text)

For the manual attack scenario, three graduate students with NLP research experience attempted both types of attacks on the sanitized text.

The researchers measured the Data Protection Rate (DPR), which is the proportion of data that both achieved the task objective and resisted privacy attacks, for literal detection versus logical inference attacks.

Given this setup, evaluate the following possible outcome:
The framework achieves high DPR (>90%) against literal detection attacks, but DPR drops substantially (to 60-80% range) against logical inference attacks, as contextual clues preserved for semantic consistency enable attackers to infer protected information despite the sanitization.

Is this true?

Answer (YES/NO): NO